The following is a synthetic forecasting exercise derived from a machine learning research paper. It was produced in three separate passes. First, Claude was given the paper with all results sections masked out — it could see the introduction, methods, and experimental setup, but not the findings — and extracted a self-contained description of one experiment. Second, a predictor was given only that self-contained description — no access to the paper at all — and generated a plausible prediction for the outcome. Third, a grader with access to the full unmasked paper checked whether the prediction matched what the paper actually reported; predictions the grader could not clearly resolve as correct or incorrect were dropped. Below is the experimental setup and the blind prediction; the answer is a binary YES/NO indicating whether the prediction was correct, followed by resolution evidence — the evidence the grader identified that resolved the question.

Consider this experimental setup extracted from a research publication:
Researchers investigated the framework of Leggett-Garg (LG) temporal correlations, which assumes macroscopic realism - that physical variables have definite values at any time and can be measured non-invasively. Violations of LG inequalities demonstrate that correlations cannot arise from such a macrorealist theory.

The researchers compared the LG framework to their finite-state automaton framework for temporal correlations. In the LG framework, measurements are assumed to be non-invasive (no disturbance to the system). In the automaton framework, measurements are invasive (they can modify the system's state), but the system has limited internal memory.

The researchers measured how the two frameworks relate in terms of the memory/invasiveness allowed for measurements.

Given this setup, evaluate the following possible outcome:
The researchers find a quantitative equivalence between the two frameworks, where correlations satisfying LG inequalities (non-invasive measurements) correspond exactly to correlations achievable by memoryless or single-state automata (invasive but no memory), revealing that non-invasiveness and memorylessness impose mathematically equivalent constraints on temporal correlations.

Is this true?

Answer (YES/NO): NO